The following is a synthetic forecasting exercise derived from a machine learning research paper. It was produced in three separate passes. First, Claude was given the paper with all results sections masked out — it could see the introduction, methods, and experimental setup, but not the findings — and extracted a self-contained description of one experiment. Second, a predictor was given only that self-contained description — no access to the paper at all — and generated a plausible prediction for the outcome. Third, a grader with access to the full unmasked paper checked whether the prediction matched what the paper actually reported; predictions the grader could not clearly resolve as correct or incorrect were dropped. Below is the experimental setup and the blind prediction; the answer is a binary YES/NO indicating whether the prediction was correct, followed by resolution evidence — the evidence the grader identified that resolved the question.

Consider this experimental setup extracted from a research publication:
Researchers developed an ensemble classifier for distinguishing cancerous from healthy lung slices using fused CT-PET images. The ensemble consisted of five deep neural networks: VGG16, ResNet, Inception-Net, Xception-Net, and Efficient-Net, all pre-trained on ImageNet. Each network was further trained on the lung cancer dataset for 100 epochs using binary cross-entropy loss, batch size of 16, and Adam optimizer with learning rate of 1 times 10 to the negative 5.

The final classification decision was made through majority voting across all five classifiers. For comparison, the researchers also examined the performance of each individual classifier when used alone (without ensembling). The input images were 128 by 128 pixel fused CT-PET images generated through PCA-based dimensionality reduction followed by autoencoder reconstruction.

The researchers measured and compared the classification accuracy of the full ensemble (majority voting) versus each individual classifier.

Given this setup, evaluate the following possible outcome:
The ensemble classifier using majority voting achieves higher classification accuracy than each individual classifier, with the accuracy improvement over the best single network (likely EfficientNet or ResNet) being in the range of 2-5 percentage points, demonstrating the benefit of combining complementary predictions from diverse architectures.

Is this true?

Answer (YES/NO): NO